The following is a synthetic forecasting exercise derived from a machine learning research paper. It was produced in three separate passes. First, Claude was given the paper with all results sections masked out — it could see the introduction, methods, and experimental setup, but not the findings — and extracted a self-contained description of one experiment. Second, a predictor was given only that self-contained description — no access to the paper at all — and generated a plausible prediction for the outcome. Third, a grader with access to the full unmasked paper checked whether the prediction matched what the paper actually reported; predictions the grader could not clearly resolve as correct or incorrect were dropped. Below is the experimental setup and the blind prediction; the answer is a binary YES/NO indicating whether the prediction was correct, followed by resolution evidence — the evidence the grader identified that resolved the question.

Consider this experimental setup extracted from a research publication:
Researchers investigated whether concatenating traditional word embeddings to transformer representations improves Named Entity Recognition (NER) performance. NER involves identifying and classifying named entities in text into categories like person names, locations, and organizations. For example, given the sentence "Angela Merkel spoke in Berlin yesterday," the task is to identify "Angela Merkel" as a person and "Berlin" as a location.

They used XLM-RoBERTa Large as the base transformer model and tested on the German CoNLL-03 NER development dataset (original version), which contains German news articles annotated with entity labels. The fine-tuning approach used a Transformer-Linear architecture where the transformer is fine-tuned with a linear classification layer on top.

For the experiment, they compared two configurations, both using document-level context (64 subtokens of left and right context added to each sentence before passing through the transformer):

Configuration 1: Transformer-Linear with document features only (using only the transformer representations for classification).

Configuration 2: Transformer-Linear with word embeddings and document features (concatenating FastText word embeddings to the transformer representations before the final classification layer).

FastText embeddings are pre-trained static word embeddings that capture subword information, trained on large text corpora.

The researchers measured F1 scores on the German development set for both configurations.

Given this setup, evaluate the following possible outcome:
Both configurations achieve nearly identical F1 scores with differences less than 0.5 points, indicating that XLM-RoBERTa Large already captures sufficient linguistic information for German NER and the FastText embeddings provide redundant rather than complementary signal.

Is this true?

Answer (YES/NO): YES